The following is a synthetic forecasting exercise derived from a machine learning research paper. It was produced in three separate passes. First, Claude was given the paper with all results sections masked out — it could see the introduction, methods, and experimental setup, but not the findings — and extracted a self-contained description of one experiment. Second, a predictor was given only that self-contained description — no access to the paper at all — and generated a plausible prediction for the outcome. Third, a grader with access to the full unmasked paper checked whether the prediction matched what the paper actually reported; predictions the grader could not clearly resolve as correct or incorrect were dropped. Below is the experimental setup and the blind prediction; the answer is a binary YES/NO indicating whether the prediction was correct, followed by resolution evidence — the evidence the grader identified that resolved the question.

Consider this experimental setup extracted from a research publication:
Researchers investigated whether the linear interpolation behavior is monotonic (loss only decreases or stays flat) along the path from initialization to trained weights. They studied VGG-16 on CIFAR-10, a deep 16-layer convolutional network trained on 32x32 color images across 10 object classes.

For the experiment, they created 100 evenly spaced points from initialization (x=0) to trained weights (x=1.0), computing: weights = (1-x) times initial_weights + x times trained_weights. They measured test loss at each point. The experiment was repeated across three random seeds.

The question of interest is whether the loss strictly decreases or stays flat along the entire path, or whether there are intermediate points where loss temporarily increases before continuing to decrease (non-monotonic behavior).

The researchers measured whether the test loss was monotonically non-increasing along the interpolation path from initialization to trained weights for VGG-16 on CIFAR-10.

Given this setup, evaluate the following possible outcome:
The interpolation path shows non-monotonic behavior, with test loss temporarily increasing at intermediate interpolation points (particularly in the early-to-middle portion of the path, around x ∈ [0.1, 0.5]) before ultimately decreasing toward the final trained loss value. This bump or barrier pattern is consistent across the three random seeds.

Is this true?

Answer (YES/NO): NO